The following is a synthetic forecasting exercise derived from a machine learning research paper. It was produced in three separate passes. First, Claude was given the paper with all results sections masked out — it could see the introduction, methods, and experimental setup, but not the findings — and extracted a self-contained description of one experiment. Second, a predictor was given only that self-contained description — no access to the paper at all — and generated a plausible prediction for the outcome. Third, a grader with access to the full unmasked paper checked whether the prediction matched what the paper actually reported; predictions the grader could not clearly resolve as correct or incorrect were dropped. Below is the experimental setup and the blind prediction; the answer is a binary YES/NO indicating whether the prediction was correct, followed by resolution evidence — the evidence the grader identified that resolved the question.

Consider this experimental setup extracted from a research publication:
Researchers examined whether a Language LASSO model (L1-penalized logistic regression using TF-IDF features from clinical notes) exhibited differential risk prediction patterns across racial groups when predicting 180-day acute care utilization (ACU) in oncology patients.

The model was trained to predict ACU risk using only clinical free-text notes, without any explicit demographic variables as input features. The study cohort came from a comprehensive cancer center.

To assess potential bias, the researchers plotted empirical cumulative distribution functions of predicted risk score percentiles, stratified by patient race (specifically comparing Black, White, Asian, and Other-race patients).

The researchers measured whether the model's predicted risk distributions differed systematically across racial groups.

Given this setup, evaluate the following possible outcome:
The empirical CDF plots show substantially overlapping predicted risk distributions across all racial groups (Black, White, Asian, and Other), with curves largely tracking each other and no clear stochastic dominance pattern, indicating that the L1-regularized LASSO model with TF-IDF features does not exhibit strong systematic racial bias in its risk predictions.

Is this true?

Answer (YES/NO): NO